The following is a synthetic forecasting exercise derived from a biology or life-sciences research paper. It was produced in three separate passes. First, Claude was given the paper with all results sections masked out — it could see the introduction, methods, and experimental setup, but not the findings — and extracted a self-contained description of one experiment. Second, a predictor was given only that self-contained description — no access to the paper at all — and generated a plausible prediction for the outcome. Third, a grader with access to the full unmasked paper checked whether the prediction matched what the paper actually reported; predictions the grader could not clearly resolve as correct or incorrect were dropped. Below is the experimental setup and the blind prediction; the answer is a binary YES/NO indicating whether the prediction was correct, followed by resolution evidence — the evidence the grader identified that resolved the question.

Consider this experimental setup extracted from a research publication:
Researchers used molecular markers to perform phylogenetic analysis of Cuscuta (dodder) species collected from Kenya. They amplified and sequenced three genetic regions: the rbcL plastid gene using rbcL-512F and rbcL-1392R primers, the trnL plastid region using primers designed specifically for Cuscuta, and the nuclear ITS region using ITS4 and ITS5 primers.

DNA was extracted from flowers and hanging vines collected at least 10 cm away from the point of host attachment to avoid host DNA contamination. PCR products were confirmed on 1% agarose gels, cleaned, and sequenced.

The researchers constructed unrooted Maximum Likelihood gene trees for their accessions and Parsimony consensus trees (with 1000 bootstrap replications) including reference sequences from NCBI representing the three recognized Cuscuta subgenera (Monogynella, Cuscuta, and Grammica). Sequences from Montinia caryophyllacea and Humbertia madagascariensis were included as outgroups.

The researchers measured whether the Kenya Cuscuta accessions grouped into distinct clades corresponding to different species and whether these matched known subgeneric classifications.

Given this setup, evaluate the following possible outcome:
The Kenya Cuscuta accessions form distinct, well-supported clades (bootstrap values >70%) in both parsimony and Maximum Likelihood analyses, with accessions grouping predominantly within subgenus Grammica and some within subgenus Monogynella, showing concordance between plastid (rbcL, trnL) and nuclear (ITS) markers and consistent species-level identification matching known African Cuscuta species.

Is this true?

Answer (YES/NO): NO